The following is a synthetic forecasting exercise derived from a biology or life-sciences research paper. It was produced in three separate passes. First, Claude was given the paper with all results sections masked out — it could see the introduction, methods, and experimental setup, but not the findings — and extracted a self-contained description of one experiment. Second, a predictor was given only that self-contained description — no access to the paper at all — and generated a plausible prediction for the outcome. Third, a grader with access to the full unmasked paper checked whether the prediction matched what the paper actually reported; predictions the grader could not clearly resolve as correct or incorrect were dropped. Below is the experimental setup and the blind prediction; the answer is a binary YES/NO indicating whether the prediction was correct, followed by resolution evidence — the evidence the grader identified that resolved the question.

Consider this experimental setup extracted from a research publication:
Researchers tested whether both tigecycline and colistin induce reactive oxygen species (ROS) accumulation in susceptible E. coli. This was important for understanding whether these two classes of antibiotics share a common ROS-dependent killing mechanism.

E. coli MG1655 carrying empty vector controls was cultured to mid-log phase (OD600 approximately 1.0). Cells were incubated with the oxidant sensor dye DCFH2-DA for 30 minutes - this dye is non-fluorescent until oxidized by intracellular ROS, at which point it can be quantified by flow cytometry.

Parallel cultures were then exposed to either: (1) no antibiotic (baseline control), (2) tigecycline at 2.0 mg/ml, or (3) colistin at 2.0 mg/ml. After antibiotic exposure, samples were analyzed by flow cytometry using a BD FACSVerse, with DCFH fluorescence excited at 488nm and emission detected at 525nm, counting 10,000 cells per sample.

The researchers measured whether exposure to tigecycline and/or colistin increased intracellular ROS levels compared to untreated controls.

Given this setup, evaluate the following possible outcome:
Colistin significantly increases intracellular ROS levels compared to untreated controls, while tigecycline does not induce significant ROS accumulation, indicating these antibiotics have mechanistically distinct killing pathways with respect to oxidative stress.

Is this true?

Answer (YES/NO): NO